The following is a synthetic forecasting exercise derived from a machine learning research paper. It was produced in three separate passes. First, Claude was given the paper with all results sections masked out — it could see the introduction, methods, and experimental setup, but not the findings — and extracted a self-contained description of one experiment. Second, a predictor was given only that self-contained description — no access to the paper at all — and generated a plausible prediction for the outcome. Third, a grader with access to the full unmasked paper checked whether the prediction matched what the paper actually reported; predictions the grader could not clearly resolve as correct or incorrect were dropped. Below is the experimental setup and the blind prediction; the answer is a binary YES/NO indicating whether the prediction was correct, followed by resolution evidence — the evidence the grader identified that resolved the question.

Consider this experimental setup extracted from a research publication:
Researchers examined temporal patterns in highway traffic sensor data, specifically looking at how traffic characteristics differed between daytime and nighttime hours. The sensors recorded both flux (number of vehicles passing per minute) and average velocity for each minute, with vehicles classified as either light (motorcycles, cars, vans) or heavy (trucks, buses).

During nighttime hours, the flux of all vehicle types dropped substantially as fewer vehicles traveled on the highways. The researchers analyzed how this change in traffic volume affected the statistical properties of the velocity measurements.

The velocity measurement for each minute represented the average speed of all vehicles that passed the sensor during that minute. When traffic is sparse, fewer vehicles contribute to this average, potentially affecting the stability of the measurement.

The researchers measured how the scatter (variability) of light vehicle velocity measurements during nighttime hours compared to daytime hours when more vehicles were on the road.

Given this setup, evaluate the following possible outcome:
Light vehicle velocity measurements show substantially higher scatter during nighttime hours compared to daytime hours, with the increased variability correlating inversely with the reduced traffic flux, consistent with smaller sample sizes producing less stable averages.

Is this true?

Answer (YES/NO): YES